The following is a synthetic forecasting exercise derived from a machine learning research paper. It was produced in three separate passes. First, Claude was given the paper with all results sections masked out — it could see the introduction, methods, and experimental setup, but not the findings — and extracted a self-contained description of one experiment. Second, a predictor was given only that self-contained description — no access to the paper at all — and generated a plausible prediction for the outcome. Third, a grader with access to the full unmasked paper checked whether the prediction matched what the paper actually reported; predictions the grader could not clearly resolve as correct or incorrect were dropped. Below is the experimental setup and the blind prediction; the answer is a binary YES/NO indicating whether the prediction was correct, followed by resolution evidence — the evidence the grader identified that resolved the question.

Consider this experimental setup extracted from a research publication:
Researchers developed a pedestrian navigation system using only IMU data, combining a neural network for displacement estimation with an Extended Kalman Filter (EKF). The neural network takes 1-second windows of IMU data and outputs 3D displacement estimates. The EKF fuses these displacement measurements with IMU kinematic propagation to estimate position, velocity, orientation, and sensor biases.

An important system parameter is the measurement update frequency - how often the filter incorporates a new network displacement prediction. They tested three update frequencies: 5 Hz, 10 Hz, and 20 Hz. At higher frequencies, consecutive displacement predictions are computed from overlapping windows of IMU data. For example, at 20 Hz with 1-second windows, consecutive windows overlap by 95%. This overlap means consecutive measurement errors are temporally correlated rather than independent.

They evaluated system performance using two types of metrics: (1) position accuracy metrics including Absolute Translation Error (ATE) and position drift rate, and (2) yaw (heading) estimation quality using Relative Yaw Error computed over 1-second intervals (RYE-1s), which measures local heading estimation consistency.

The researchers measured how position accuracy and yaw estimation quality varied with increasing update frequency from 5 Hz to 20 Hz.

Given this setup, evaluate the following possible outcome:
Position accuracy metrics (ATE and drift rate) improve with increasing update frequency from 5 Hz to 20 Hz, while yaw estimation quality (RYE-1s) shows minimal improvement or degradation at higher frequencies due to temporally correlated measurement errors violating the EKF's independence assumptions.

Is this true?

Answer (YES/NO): YES